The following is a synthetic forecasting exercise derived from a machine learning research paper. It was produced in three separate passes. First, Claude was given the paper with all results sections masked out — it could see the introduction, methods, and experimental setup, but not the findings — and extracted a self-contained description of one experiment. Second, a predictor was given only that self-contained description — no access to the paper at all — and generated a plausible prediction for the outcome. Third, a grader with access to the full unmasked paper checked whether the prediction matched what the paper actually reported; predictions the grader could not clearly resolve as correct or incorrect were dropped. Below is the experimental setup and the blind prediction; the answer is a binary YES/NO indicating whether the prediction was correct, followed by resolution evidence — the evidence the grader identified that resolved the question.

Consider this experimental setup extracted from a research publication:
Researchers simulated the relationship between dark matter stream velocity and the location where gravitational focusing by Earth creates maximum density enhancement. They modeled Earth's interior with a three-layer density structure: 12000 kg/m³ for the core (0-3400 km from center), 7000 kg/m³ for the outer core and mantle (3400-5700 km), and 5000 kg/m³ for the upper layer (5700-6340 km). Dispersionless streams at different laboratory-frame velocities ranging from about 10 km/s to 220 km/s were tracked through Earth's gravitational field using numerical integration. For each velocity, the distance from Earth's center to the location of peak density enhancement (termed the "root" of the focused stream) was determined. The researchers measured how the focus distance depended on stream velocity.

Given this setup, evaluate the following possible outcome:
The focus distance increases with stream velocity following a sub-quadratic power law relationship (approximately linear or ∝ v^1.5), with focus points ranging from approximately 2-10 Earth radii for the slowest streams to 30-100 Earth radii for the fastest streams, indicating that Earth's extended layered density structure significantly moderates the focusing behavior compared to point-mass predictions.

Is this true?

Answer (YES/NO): NO